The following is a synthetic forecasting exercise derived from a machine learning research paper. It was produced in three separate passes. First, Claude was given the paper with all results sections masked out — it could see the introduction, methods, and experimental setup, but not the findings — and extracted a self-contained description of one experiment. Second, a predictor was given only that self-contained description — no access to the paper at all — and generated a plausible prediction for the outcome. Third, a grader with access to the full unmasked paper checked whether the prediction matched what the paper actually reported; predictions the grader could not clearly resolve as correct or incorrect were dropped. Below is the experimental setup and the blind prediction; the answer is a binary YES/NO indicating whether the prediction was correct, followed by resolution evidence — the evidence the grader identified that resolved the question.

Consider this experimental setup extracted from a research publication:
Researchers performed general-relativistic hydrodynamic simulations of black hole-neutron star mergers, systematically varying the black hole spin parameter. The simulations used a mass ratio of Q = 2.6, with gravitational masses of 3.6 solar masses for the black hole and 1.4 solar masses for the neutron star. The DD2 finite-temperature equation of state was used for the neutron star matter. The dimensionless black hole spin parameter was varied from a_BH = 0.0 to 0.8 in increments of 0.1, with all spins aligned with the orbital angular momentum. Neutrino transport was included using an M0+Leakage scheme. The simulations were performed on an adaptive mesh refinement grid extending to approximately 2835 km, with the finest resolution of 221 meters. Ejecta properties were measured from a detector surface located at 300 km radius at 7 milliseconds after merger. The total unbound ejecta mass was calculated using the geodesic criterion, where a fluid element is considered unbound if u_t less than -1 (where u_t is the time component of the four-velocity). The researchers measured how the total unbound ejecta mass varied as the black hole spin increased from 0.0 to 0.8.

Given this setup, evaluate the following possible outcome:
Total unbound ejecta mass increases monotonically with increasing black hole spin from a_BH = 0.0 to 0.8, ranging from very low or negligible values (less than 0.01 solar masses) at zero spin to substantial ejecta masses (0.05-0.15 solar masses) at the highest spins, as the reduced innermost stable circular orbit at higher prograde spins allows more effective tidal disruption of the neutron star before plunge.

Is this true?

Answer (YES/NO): NO